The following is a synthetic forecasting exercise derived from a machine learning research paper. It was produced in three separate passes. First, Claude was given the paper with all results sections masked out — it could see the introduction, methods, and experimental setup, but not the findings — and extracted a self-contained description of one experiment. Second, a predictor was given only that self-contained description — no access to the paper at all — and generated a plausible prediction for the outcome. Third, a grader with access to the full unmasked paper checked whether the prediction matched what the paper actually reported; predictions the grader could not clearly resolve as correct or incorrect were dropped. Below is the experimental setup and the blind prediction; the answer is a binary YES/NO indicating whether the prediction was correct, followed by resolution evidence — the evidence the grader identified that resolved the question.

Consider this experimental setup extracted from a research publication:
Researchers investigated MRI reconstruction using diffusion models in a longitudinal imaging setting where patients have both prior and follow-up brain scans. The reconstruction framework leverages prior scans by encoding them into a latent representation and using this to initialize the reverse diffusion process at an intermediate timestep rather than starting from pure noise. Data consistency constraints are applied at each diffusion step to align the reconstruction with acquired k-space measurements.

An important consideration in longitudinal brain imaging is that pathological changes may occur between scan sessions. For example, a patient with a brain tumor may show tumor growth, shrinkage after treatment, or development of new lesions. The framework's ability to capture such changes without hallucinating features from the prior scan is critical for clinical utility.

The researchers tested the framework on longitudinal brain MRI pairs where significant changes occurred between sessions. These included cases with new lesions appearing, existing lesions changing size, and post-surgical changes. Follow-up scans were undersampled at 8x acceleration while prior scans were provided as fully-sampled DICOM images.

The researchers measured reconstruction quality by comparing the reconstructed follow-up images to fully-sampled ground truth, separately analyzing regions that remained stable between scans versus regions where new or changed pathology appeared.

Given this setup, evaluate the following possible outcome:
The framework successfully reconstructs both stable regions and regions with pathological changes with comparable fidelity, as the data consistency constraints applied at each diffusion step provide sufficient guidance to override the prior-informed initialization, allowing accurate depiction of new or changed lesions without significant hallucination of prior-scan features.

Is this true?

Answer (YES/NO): YES